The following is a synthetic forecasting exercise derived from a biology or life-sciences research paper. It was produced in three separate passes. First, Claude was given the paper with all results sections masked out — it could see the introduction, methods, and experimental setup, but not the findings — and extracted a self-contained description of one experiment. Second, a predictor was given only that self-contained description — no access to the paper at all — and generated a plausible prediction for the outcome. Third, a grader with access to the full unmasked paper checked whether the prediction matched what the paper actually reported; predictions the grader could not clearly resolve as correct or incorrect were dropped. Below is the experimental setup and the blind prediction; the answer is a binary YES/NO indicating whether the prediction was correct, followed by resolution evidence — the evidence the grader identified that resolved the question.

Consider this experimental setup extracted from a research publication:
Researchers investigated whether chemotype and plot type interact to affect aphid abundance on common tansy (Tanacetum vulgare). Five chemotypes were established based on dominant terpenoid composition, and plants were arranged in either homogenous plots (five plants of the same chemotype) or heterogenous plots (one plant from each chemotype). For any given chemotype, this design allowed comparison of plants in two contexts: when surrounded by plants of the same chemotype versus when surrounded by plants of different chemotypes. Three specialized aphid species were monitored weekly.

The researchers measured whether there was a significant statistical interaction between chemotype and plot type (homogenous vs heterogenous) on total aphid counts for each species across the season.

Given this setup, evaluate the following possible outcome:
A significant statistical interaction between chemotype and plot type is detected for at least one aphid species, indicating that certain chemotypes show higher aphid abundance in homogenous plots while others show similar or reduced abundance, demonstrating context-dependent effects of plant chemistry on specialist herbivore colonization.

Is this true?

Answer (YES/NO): YES